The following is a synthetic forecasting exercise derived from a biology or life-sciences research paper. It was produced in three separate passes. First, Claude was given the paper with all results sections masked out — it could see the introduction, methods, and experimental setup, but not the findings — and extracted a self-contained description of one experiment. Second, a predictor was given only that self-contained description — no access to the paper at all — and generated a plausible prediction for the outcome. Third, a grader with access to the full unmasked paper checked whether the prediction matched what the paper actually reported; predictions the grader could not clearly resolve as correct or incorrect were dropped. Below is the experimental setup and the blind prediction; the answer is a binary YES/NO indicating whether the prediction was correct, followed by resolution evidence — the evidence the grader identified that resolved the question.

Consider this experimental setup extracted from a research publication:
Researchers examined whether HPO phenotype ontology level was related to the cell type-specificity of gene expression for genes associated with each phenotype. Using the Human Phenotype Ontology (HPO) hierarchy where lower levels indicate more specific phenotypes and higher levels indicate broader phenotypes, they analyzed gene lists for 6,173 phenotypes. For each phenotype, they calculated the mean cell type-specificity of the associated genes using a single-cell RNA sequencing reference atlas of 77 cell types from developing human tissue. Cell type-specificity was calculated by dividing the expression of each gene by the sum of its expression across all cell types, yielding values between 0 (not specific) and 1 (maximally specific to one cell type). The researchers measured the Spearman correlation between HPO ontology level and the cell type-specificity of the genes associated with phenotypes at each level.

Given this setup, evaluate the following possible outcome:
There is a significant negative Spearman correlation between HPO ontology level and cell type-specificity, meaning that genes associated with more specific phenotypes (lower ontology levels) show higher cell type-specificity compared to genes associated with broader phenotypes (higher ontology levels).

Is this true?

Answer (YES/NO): YES